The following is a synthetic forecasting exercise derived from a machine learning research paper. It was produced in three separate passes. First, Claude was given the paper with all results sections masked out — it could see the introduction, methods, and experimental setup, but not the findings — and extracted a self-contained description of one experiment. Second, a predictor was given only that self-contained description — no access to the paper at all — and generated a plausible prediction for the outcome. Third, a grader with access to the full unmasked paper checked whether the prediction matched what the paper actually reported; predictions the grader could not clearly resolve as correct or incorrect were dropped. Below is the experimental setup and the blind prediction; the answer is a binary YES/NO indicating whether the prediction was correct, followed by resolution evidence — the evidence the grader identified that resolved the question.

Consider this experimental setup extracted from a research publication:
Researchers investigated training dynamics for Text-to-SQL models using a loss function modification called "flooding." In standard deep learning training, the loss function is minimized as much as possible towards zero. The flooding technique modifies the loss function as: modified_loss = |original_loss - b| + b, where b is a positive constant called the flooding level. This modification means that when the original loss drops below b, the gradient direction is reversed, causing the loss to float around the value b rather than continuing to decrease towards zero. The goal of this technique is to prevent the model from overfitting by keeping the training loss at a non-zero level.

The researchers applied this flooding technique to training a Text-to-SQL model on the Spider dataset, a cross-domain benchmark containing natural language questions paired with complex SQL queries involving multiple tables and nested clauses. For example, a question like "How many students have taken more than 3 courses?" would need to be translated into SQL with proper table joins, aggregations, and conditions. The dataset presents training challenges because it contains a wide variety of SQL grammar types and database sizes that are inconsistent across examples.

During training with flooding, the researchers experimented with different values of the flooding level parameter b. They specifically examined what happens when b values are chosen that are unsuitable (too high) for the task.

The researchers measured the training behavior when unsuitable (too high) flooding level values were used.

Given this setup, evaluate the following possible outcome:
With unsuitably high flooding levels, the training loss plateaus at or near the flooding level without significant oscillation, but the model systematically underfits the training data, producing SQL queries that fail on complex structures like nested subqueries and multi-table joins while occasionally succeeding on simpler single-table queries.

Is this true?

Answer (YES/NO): NO